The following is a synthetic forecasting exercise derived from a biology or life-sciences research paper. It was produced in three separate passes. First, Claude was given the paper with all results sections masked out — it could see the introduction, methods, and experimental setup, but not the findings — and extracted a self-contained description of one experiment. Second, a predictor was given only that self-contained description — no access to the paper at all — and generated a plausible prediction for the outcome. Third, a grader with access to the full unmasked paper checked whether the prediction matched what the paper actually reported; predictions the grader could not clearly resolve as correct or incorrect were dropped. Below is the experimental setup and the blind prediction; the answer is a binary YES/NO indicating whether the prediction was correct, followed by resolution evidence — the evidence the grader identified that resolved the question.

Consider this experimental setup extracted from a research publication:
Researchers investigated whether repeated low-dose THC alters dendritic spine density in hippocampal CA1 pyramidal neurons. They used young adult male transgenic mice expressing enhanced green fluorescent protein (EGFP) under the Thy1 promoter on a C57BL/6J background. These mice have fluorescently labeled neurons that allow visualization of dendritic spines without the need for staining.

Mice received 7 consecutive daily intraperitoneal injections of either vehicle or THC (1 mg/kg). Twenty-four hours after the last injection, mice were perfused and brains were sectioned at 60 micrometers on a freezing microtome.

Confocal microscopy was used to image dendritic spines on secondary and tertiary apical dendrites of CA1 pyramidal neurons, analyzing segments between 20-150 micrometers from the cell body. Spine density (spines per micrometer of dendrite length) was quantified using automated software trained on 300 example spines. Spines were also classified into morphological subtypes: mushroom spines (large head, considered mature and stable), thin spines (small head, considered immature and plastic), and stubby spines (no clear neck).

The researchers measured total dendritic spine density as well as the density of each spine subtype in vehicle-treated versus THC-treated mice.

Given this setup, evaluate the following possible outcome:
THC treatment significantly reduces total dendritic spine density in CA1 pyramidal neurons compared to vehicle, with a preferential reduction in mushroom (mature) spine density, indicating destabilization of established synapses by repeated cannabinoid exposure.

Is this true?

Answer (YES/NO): NO